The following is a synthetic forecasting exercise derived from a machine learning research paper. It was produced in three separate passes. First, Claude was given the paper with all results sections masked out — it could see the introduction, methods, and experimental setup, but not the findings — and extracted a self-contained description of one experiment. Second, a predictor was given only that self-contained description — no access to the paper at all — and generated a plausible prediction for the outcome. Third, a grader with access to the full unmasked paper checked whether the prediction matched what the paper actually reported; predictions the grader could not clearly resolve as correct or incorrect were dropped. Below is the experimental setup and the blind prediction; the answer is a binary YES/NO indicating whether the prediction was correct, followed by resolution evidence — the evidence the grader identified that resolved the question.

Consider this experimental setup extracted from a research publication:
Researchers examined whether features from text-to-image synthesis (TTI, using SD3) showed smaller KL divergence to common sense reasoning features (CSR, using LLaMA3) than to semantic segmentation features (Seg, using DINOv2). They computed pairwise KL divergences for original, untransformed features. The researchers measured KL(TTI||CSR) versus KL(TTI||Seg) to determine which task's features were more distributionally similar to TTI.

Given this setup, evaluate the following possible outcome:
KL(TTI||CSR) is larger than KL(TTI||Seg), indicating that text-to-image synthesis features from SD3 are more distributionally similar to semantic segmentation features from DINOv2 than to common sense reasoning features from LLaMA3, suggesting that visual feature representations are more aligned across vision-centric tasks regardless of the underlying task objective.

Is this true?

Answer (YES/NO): NO